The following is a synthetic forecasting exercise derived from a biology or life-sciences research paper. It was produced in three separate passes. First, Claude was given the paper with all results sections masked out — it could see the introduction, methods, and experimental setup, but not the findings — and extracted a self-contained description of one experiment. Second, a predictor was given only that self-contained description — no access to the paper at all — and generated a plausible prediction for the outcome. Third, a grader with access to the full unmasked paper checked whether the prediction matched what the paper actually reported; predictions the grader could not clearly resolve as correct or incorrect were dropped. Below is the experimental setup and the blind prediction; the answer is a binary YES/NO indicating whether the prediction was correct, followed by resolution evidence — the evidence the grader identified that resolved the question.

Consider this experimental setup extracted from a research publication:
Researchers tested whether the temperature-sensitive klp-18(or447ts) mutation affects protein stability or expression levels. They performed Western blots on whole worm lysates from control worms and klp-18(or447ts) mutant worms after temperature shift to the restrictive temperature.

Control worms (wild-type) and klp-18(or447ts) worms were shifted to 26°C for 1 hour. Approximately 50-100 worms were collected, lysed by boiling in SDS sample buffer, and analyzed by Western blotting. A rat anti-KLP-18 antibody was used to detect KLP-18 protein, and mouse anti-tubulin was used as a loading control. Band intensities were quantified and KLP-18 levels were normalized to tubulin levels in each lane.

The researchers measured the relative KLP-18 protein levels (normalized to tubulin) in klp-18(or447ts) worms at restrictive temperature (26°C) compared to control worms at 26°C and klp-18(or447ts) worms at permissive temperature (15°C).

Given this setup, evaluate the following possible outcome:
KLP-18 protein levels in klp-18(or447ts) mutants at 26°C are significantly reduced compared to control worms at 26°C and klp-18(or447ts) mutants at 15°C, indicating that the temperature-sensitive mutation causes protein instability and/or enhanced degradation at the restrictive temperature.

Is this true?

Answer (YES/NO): NO